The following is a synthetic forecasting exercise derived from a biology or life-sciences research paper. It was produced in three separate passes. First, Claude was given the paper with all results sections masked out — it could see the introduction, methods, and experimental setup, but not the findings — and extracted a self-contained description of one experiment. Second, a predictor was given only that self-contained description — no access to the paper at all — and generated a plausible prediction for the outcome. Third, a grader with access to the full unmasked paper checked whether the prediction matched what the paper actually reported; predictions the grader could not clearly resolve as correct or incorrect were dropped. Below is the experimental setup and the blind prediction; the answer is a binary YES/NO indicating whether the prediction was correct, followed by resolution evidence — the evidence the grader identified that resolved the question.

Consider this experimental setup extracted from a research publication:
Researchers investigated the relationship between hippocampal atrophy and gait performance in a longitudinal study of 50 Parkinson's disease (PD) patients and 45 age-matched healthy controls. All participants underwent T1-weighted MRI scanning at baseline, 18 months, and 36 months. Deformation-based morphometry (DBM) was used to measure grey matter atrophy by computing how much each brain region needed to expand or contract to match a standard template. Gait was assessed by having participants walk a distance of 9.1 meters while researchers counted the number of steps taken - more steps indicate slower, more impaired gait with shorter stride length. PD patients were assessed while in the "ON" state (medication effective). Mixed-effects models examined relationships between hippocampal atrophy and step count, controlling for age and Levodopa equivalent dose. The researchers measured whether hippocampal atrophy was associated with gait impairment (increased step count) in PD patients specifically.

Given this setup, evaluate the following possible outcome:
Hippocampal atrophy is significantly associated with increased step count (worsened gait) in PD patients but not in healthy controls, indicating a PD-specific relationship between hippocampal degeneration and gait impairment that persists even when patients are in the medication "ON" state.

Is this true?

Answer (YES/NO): YES